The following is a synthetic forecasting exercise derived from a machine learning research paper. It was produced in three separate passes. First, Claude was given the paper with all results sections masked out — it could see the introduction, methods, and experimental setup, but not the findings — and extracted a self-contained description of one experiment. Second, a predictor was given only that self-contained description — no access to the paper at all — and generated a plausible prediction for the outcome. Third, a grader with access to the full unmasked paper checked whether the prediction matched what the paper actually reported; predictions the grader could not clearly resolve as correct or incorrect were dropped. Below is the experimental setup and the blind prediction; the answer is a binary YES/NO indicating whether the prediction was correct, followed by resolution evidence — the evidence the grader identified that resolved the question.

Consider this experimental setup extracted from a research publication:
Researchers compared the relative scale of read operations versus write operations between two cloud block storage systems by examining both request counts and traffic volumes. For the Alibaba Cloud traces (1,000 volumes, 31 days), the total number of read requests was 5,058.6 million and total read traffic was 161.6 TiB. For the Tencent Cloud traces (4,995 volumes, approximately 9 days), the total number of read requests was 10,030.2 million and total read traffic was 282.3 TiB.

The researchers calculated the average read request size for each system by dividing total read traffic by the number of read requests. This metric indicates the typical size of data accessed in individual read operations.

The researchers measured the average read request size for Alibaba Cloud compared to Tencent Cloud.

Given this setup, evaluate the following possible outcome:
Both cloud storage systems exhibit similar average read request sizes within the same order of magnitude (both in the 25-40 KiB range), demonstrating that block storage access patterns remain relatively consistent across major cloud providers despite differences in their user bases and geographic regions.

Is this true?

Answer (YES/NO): YES